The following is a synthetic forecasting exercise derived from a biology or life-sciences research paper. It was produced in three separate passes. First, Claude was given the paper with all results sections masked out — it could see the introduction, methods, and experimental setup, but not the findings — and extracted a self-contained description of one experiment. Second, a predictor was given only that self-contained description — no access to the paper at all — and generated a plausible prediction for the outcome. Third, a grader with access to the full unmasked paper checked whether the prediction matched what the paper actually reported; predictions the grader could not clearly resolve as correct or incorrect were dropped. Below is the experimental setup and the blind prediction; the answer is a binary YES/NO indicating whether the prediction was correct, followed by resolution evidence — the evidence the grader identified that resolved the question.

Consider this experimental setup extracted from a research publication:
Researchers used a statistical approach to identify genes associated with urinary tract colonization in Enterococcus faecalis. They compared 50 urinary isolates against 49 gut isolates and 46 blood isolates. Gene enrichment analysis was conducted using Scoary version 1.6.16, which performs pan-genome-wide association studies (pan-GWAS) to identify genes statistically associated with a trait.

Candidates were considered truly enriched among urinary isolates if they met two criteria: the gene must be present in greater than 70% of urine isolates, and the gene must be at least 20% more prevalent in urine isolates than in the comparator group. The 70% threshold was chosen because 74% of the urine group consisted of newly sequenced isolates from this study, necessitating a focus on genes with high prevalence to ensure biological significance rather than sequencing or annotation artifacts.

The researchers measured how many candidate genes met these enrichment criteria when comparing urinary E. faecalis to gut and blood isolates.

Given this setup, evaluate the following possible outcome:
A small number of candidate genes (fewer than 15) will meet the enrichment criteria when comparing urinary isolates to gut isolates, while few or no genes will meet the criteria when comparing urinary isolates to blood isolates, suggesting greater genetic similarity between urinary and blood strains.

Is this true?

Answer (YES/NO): NO